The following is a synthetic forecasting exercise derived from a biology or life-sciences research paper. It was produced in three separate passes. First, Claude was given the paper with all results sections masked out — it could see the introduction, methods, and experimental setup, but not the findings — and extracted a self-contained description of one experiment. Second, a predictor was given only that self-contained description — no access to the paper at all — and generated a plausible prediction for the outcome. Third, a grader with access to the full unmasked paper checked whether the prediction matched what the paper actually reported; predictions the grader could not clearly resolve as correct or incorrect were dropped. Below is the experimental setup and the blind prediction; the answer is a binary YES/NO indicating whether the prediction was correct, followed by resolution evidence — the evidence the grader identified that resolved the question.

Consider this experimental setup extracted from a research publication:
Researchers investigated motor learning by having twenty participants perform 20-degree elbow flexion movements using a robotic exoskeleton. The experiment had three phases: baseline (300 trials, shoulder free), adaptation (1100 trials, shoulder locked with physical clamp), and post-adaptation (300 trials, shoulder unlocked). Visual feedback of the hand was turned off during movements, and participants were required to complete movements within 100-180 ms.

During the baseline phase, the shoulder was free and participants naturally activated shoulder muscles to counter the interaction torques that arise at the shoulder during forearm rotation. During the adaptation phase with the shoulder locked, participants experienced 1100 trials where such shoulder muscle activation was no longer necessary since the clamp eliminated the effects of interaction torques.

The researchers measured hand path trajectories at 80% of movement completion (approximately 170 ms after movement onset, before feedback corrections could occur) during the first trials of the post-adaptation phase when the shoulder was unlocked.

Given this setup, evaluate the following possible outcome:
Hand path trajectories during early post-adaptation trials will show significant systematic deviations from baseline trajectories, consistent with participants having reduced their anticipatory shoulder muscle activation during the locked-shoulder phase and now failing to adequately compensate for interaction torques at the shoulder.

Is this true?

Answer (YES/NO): YES